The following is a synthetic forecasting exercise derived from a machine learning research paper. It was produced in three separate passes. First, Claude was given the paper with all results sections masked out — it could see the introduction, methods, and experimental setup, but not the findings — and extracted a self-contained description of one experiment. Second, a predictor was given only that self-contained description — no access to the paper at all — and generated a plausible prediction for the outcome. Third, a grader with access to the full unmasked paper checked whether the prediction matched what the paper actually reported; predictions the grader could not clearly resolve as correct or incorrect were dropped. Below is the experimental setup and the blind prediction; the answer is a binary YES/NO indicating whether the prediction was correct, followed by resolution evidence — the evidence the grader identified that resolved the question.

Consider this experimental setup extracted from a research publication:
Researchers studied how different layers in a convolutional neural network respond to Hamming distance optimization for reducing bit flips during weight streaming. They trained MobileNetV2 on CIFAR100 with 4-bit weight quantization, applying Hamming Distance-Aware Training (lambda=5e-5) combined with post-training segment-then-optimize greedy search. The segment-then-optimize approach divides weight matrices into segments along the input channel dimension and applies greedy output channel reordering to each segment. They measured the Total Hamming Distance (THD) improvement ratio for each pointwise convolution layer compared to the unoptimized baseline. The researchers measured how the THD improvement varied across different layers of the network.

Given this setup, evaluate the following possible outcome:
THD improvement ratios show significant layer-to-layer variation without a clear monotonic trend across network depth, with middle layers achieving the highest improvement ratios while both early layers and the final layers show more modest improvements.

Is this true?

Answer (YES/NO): NO